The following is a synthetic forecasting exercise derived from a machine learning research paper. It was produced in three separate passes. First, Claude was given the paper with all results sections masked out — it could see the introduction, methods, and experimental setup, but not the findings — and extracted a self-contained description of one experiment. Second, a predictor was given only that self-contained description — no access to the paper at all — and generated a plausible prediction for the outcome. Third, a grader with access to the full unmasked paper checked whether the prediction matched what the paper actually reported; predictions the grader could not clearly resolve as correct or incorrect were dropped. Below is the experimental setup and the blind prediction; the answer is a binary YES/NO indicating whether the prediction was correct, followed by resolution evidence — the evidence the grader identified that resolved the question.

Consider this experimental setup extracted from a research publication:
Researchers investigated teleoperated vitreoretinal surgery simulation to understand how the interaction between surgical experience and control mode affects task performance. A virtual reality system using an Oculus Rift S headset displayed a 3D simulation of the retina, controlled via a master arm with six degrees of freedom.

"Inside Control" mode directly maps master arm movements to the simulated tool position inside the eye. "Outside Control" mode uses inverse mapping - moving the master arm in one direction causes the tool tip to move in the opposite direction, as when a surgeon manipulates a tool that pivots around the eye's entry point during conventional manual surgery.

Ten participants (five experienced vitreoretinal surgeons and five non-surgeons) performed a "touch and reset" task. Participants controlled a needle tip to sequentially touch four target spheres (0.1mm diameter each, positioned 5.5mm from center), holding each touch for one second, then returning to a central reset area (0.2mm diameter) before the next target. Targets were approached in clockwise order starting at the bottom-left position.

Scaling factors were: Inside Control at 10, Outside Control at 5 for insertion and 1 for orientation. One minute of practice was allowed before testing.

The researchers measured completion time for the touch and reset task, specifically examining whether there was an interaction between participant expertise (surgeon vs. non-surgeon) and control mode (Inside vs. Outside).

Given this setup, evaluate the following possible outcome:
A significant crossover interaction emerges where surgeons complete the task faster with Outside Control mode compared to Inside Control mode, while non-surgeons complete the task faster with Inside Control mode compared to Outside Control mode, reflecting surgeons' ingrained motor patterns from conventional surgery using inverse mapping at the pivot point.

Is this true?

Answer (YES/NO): NO